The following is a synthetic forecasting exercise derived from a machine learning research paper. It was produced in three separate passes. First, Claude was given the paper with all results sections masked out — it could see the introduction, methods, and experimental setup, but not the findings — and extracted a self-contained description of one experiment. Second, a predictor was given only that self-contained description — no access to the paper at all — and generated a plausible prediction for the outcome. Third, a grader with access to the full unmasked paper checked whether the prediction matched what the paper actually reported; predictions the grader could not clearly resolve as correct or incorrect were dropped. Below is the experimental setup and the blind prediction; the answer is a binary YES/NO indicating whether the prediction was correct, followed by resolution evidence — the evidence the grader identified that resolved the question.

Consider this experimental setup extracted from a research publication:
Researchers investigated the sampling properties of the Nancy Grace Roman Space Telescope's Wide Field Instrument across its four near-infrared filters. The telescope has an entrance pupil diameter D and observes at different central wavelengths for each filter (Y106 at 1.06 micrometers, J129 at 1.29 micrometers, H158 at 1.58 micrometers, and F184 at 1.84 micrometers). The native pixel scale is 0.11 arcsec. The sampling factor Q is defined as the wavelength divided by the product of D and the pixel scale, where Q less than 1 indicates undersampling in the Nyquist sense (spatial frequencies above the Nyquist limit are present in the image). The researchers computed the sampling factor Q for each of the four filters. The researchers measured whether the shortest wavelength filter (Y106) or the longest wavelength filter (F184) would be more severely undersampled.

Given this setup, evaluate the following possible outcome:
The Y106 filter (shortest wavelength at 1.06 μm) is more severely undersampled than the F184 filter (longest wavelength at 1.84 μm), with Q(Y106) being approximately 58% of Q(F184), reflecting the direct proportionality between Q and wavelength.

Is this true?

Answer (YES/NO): YES